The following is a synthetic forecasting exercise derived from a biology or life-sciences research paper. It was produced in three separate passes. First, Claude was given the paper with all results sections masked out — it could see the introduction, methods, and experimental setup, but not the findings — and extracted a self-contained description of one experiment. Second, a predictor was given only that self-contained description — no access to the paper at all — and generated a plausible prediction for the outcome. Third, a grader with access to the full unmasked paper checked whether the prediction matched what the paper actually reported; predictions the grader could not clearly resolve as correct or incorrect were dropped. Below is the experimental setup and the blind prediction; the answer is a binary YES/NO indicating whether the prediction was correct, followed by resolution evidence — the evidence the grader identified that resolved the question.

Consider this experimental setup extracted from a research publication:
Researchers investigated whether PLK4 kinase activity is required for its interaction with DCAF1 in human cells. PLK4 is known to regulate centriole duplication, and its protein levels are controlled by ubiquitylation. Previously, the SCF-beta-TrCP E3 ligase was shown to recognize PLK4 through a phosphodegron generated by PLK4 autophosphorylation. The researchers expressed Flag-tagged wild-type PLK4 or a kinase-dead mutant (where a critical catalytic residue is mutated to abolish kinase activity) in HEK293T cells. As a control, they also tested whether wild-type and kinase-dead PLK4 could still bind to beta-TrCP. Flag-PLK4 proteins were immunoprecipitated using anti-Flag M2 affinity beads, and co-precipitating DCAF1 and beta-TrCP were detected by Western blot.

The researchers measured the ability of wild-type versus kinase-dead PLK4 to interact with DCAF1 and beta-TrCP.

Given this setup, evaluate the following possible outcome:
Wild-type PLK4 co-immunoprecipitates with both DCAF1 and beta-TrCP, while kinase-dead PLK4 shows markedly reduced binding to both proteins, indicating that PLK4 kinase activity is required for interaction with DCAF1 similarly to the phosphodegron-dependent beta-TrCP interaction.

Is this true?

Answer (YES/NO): NO